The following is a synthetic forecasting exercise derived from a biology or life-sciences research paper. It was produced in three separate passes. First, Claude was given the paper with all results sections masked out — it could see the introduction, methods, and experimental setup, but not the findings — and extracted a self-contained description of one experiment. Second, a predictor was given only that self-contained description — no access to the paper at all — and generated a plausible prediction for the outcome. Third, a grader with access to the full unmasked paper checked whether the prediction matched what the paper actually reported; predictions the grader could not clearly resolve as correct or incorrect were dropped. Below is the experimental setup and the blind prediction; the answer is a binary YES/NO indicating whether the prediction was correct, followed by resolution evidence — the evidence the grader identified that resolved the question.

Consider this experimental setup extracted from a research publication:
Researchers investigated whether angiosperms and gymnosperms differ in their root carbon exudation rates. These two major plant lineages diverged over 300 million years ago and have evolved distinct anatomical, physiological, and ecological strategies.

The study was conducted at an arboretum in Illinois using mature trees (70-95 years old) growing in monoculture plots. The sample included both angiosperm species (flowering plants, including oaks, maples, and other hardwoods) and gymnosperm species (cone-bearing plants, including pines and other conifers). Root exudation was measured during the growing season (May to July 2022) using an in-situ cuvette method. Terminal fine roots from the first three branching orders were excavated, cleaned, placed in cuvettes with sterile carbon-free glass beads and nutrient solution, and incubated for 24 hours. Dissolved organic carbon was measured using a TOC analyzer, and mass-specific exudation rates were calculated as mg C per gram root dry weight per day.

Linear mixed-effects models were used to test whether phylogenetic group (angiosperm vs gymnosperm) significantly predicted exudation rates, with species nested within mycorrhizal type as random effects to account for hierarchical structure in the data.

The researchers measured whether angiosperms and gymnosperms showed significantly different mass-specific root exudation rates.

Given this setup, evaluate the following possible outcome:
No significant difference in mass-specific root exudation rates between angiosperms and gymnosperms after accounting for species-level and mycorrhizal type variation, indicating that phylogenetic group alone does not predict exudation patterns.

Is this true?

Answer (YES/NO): NO